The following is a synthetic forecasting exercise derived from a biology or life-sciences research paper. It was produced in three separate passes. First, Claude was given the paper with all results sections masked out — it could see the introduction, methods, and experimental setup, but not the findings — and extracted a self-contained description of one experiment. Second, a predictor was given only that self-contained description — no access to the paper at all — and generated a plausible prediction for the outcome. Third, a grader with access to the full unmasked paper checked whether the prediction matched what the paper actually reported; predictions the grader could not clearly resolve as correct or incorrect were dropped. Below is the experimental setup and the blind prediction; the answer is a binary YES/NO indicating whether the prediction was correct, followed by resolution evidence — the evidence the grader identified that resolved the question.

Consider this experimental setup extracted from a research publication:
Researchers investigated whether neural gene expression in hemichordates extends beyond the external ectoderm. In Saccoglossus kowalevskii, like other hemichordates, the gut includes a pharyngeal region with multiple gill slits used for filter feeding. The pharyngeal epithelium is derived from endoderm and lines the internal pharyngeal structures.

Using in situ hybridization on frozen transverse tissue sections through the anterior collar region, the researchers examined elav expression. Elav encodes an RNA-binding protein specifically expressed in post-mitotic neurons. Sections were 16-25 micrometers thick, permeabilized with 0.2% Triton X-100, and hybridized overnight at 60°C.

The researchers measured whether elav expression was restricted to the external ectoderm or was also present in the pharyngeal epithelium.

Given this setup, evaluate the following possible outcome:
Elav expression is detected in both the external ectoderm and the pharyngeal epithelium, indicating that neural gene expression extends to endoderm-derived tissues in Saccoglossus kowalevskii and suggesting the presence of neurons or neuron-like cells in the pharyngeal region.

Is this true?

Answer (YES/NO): YES